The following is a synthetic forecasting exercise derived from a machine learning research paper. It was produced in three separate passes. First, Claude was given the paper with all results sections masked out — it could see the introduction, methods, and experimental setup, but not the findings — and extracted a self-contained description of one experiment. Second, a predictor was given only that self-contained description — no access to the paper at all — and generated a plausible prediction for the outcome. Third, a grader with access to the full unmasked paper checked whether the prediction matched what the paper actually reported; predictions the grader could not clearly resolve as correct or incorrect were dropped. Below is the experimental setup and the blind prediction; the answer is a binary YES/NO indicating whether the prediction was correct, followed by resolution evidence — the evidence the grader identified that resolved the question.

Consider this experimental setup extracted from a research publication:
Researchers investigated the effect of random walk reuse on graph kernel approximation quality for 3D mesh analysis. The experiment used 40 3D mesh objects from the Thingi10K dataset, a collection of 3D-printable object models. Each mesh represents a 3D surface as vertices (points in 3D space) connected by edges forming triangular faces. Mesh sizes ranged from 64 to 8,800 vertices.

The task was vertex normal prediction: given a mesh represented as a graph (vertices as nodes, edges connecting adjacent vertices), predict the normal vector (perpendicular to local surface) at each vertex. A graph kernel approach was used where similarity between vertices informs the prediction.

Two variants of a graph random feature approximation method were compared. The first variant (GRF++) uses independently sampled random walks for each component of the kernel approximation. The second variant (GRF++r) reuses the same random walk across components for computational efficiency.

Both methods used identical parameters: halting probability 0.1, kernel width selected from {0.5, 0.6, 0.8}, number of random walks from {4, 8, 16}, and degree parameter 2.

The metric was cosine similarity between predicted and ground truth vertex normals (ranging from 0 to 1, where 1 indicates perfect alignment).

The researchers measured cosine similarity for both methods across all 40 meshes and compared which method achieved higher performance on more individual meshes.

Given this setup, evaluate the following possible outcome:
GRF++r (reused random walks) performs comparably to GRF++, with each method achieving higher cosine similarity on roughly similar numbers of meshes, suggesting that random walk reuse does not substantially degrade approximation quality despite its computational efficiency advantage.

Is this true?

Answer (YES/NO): NO